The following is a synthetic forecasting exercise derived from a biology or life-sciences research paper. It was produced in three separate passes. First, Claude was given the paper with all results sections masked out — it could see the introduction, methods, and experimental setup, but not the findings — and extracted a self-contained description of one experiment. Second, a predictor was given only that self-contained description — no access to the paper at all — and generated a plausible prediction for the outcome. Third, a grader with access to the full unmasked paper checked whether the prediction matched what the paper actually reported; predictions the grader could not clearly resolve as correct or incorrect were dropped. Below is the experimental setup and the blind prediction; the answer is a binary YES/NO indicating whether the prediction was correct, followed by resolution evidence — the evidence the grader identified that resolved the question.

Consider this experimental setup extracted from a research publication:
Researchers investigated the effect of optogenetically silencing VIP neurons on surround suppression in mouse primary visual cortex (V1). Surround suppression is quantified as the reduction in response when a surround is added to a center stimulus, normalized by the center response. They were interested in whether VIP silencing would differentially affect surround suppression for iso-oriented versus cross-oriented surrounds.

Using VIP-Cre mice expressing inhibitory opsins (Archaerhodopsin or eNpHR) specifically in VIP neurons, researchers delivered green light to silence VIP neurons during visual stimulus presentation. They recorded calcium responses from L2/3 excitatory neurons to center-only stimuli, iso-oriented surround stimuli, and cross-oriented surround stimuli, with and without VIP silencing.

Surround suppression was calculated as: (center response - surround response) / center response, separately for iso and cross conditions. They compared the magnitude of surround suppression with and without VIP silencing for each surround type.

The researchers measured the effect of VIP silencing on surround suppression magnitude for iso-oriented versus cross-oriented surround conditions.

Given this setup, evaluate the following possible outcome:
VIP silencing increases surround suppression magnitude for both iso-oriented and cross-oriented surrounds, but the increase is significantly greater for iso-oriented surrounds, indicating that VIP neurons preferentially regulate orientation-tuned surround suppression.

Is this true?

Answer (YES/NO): NO